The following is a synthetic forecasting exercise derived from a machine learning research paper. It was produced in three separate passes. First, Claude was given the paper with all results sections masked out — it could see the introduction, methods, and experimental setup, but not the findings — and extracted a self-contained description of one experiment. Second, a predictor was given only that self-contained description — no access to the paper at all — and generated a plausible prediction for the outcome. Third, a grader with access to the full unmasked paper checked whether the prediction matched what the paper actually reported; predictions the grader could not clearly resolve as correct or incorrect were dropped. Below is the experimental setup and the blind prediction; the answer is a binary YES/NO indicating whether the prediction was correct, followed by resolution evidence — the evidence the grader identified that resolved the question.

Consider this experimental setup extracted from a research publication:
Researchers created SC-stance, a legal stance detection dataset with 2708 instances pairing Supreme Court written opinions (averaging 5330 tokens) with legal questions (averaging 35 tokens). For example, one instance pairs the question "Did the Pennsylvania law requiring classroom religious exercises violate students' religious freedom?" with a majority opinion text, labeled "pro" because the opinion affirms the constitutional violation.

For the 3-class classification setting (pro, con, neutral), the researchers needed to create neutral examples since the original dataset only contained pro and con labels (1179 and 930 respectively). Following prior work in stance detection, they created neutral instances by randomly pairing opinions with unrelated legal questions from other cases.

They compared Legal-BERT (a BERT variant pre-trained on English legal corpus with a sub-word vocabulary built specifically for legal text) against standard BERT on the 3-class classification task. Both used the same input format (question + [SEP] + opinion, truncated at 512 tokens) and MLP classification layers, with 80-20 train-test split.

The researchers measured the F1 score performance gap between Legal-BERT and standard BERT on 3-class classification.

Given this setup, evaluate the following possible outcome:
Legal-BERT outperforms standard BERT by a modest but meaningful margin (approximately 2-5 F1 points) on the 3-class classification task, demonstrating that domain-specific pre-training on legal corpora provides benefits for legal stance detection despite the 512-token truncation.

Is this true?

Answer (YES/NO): NO